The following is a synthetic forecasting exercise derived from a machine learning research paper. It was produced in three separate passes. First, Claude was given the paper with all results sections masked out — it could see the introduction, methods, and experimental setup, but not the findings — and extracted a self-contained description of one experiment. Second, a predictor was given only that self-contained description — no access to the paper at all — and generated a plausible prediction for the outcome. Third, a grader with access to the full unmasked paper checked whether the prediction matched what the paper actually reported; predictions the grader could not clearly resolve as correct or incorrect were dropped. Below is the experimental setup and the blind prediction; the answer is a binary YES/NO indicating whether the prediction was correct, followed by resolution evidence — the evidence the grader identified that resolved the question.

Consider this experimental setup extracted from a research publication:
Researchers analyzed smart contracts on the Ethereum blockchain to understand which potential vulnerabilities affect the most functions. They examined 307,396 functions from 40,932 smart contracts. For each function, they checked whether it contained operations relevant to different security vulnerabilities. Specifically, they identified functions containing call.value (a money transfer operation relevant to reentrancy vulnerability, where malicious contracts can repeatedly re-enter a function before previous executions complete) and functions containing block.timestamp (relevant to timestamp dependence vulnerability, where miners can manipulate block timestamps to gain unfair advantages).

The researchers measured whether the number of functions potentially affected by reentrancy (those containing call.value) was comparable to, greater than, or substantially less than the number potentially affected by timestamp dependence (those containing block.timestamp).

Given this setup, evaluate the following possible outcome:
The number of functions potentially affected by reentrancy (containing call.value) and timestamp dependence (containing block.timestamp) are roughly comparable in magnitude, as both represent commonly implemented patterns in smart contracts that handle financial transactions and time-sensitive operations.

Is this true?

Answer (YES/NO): YES